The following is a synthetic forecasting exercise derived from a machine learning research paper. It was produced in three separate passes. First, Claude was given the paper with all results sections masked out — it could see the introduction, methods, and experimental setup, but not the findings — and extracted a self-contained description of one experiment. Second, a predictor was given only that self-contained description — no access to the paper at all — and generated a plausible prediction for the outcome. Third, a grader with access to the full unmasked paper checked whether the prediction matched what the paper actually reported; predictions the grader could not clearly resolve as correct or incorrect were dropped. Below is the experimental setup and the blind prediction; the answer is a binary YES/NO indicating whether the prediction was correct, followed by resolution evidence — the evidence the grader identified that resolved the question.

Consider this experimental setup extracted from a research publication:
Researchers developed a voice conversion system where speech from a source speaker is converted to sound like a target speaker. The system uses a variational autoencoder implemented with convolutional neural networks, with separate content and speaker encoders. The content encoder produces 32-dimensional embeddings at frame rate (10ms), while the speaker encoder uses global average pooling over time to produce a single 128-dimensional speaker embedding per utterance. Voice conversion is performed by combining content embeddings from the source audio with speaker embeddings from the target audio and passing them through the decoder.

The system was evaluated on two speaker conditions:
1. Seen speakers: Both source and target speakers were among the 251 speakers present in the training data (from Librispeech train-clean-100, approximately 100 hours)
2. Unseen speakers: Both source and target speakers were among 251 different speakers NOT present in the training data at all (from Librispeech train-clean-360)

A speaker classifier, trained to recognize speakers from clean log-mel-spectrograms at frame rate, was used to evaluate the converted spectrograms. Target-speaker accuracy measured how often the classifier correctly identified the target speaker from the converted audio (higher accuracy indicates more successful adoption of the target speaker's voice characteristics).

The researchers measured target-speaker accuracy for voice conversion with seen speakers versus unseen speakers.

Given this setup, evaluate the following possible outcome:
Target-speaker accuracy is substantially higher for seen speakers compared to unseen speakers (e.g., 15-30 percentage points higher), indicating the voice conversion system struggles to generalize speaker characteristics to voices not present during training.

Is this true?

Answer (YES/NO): NO